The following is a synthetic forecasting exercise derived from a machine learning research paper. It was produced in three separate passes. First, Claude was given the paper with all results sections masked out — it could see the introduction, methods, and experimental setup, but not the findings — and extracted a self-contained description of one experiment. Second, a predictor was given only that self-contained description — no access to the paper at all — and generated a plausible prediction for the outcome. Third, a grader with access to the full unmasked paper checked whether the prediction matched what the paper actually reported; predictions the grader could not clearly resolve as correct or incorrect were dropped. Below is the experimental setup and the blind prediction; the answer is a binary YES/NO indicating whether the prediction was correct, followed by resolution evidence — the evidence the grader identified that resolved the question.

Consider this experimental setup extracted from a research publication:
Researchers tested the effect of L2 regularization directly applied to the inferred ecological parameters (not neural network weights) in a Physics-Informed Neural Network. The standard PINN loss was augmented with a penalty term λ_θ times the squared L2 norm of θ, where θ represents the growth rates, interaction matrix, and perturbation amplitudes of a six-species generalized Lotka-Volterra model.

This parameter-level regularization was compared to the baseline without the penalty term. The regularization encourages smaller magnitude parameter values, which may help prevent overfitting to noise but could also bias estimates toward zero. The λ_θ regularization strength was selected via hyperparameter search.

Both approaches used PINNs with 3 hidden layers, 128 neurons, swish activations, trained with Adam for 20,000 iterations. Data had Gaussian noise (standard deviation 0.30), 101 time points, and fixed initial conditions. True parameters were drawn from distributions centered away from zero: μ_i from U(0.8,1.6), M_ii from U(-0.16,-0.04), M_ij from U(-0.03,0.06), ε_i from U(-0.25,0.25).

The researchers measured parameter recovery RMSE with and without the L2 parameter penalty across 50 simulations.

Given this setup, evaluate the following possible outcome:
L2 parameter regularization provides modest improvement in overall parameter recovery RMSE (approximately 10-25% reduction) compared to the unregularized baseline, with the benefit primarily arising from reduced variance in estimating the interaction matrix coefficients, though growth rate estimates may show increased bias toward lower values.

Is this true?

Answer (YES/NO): NO